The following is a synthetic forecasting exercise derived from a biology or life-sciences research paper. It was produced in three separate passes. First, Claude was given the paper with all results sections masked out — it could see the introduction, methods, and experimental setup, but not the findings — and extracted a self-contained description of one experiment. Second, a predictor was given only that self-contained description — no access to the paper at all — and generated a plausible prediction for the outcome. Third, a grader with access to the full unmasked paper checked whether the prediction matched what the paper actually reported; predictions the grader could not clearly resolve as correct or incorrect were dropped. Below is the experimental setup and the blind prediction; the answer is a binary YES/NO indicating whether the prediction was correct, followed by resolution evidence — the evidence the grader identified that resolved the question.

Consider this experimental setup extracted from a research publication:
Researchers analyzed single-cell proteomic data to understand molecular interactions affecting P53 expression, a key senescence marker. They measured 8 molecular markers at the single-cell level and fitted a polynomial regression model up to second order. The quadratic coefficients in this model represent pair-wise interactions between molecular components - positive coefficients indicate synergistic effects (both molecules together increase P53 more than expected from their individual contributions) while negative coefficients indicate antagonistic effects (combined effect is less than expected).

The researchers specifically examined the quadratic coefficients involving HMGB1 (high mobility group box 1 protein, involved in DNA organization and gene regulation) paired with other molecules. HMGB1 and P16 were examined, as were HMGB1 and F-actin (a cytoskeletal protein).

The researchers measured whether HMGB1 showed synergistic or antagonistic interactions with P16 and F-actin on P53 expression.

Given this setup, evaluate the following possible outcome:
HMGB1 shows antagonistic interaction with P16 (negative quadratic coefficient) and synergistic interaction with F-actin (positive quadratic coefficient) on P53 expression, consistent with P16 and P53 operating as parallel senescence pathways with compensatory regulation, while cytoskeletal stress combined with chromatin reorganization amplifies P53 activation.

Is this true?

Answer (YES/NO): NO